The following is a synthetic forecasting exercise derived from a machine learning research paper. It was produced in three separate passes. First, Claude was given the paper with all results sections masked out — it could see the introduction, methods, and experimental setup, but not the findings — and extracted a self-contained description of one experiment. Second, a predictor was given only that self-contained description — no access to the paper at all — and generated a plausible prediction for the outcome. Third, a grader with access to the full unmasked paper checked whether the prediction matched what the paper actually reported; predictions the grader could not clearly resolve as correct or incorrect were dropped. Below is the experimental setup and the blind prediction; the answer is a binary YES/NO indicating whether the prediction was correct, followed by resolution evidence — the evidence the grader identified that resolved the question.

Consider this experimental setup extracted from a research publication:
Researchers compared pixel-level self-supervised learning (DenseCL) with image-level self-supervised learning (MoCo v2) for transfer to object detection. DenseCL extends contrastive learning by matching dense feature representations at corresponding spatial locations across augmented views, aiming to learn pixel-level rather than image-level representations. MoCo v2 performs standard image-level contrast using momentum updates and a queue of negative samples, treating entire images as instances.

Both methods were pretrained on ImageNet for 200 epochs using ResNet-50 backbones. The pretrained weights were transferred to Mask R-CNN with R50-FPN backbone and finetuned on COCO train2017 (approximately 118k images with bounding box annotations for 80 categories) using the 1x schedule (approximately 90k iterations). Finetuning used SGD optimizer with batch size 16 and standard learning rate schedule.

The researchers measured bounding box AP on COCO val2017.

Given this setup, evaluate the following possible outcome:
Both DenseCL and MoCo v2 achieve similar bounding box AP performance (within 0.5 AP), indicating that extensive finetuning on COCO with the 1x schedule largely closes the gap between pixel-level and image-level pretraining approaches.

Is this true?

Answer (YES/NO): YES